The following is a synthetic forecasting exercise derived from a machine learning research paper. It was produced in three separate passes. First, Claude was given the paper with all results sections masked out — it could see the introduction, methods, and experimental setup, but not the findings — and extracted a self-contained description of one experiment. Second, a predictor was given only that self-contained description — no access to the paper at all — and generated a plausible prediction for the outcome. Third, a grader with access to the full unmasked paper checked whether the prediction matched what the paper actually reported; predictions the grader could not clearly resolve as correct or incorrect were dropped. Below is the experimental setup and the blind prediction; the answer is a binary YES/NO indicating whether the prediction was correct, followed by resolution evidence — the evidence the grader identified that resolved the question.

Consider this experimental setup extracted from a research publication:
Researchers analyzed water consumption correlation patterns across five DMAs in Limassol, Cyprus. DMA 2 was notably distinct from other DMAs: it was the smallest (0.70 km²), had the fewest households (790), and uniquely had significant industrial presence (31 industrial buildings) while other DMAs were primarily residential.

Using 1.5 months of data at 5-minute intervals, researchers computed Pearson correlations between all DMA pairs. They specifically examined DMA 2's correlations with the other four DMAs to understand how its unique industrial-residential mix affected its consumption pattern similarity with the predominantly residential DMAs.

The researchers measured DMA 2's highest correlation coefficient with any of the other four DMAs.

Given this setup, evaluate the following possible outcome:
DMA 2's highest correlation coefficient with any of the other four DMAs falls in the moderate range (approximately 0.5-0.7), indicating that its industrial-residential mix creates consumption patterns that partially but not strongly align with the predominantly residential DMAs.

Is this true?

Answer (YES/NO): YES